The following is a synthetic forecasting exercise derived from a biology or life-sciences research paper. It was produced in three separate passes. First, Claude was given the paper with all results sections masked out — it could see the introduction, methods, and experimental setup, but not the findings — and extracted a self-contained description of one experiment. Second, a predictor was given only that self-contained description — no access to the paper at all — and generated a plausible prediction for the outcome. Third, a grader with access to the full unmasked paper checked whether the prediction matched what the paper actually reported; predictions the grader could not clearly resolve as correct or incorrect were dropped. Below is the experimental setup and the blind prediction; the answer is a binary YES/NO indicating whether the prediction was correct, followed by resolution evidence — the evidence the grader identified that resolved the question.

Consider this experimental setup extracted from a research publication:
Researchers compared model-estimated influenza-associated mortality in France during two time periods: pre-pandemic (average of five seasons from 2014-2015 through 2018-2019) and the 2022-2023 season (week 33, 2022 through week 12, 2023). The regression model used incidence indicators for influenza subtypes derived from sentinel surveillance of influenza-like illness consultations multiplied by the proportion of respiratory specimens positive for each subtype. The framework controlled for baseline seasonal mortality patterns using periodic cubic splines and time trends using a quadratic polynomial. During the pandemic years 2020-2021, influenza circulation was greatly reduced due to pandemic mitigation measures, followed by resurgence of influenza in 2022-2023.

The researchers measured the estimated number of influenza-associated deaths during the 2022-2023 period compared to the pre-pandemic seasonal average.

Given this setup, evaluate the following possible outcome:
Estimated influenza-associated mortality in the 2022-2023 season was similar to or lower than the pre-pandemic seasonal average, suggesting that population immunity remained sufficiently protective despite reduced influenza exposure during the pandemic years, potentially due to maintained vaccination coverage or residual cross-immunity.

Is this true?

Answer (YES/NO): YES